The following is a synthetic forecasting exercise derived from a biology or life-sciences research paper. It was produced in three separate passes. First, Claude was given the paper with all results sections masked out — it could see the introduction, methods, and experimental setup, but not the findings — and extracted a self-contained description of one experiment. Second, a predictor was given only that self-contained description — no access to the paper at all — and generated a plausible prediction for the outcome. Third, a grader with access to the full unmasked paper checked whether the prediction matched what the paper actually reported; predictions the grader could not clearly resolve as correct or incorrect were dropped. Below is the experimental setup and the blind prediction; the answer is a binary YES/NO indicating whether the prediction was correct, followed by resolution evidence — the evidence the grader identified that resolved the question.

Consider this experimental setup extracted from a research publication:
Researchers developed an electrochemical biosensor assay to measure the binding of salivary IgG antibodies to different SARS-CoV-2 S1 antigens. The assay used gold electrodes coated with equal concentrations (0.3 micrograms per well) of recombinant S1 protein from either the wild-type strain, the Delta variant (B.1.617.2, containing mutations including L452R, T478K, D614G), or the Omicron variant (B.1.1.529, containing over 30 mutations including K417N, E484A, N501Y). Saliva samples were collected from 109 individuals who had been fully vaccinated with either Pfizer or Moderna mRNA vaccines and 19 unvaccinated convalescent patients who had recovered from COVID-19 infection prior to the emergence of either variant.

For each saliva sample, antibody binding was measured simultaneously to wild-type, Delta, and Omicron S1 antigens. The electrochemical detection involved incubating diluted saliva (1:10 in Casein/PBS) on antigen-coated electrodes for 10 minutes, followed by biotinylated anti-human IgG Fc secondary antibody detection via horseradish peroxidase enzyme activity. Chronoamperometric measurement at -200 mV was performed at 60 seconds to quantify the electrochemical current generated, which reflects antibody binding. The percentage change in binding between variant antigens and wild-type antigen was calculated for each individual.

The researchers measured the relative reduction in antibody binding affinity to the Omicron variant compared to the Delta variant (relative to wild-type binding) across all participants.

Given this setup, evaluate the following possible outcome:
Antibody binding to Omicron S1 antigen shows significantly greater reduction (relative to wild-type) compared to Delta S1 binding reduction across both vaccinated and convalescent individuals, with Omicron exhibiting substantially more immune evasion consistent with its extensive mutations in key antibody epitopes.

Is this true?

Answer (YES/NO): YES